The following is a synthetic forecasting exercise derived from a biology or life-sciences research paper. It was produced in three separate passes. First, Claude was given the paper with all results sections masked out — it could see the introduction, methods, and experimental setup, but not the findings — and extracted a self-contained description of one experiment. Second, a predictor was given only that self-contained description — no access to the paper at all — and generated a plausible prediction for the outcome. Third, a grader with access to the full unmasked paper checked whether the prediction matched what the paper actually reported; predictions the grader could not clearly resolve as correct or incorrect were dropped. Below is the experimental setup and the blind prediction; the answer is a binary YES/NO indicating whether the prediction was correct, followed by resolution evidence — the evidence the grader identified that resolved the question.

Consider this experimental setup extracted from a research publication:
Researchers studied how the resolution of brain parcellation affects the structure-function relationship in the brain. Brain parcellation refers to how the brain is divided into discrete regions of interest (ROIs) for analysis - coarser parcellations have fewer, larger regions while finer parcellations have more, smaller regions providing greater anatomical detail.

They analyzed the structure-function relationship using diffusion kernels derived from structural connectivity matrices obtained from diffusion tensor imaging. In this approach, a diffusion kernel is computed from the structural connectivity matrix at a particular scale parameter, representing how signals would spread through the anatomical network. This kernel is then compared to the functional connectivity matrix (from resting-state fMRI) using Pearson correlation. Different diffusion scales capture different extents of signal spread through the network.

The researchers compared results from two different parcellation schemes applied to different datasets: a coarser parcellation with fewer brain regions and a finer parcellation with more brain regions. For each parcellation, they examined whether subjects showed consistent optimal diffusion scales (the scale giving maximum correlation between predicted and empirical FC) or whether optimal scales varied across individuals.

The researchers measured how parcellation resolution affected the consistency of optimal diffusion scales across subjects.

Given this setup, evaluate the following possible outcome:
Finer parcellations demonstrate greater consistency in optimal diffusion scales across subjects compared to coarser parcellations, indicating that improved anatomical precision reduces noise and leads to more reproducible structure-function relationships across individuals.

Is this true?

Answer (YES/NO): NO